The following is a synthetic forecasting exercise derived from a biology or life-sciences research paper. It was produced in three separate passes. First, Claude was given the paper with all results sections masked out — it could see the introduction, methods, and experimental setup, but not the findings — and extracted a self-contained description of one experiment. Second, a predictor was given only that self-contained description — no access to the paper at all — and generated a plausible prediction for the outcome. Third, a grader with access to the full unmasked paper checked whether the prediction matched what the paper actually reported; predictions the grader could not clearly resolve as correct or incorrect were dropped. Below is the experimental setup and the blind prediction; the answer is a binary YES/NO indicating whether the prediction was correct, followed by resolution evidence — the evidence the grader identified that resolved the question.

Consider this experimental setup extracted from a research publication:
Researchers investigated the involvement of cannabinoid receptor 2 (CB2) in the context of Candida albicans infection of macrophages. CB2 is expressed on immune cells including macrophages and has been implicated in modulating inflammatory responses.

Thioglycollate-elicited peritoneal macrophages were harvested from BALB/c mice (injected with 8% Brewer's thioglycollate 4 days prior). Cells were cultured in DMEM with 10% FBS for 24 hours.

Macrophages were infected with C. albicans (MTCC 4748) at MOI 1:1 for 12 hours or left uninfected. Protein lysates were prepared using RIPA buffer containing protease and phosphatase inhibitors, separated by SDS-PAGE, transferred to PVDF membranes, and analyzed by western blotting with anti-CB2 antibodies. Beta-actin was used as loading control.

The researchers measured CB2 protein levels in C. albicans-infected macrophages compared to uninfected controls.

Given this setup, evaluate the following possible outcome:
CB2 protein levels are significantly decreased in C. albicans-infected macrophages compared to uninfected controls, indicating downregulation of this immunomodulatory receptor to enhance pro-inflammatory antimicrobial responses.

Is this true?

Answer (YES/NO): NO